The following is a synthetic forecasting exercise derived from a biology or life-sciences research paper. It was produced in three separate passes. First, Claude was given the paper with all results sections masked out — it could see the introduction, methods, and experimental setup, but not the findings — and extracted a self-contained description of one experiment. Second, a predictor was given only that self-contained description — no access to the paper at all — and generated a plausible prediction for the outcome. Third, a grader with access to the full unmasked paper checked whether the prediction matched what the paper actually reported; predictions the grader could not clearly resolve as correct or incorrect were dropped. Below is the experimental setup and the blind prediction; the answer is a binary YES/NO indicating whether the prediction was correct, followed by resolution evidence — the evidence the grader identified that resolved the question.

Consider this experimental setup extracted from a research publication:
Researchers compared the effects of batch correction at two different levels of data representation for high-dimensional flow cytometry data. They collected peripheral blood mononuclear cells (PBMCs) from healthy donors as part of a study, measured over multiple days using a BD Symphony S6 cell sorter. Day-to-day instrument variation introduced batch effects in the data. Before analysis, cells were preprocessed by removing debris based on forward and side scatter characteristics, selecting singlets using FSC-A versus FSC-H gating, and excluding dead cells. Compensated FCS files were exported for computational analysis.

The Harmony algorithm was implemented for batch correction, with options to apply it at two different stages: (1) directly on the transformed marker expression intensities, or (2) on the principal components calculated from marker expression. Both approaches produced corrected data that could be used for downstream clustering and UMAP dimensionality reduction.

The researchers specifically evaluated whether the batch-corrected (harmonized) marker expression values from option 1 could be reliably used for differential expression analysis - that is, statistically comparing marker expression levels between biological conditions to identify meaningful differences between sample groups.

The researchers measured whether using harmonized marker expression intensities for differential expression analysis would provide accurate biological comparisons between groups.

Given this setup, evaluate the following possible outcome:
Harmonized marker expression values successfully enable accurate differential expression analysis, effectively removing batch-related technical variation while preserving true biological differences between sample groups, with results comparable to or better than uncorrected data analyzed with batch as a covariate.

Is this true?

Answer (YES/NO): NO